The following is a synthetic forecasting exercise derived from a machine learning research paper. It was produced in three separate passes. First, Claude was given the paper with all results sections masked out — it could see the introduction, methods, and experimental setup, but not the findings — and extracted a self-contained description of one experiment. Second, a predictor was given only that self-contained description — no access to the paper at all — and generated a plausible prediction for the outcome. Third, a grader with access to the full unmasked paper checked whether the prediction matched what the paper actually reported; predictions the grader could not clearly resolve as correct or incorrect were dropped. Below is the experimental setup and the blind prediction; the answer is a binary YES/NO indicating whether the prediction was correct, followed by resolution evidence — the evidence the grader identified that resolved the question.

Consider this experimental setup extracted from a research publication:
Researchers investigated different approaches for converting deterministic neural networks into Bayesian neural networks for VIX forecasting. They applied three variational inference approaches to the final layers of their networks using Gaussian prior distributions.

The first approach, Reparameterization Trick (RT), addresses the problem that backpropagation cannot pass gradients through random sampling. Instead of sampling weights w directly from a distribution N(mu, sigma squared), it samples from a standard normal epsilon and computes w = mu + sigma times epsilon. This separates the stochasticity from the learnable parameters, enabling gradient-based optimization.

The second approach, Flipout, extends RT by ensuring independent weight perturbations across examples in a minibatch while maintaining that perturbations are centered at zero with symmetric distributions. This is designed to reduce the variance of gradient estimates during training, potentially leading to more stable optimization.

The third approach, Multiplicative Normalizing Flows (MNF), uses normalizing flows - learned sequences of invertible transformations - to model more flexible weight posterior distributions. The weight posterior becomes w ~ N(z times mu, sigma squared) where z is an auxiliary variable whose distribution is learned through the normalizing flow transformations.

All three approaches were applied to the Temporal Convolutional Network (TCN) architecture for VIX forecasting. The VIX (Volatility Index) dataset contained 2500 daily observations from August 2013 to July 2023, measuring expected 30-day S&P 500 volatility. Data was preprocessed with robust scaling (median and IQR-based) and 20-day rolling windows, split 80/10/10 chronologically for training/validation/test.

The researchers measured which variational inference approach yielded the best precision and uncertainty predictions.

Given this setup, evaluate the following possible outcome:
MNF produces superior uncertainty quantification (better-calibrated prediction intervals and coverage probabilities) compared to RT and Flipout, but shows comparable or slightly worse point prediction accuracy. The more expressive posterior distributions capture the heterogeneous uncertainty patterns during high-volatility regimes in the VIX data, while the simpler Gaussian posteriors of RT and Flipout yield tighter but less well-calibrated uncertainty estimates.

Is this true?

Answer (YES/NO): NO